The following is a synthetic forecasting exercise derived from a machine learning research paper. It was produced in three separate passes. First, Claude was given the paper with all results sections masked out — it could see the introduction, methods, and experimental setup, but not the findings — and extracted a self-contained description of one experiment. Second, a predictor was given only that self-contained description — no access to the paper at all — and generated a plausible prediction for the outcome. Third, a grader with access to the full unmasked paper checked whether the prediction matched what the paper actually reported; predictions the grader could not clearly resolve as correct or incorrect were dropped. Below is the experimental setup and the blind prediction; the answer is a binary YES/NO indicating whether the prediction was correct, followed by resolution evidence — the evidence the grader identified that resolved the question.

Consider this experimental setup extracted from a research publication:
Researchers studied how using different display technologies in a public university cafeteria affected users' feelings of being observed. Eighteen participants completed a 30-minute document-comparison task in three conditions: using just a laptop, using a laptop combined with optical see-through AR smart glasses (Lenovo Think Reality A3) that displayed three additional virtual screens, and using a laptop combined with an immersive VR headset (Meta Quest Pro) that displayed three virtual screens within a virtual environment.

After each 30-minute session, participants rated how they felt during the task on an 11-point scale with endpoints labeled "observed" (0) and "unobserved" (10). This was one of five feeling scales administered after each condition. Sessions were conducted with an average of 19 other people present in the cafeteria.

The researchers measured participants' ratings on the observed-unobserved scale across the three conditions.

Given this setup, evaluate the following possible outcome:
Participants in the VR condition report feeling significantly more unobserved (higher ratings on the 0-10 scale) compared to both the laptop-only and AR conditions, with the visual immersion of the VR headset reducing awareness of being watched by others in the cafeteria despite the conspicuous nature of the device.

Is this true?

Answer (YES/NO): NO